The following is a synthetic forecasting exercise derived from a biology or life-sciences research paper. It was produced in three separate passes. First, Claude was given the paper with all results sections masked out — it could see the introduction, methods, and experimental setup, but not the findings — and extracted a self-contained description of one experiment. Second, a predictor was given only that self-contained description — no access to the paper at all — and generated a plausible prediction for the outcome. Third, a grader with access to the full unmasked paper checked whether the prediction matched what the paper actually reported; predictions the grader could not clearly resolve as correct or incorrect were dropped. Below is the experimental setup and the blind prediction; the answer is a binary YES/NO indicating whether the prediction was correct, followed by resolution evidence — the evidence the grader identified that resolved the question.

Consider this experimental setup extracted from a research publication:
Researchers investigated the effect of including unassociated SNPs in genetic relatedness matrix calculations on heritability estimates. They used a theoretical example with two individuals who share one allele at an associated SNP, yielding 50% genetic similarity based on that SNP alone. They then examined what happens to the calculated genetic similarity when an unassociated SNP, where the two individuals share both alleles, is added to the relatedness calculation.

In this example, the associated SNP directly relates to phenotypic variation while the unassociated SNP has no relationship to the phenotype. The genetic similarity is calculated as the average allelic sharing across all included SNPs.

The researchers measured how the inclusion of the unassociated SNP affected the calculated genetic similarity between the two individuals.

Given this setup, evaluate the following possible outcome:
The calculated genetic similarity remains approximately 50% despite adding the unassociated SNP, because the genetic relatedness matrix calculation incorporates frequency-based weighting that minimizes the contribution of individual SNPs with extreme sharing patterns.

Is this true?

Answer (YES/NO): NO